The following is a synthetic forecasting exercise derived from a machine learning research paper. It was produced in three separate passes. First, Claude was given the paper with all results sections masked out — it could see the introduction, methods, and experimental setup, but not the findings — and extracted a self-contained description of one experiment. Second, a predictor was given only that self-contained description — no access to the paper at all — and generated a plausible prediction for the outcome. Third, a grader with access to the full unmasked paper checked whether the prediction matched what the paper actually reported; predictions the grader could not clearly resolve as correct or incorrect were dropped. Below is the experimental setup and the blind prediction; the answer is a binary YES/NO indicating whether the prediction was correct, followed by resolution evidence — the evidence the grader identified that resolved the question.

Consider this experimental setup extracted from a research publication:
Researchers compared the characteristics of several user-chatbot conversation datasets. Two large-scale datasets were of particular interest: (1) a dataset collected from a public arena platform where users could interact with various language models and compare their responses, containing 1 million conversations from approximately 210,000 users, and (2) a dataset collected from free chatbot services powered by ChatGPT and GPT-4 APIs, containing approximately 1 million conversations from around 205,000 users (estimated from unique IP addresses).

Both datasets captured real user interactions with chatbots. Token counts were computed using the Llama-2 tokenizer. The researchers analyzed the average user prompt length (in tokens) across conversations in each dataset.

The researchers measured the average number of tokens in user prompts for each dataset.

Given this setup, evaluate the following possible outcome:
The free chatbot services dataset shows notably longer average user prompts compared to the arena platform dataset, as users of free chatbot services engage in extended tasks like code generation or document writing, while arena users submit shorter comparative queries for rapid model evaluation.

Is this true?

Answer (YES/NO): YES